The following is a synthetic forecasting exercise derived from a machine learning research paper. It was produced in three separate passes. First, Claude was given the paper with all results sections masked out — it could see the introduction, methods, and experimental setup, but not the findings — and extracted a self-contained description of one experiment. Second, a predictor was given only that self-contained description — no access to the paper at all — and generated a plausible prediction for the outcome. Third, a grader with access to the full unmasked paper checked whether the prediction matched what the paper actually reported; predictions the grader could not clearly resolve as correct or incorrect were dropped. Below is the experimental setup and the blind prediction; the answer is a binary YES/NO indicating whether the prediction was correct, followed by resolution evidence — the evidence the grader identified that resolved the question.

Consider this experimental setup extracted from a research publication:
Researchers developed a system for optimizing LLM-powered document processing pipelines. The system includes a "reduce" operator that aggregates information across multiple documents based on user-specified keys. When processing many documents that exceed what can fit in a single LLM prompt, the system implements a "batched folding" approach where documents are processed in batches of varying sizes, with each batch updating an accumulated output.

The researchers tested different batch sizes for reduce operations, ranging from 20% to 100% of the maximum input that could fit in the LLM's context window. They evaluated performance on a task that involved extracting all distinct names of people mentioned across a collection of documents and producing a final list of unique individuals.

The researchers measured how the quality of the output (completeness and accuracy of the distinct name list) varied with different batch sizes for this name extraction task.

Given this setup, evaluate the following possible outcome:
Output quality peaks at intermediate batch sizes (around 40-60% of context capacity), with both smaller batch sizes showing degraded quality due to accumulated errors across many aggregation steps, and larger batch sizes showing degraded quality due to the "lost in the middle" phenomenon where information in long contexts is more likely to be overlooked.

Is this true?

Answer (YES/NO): NO